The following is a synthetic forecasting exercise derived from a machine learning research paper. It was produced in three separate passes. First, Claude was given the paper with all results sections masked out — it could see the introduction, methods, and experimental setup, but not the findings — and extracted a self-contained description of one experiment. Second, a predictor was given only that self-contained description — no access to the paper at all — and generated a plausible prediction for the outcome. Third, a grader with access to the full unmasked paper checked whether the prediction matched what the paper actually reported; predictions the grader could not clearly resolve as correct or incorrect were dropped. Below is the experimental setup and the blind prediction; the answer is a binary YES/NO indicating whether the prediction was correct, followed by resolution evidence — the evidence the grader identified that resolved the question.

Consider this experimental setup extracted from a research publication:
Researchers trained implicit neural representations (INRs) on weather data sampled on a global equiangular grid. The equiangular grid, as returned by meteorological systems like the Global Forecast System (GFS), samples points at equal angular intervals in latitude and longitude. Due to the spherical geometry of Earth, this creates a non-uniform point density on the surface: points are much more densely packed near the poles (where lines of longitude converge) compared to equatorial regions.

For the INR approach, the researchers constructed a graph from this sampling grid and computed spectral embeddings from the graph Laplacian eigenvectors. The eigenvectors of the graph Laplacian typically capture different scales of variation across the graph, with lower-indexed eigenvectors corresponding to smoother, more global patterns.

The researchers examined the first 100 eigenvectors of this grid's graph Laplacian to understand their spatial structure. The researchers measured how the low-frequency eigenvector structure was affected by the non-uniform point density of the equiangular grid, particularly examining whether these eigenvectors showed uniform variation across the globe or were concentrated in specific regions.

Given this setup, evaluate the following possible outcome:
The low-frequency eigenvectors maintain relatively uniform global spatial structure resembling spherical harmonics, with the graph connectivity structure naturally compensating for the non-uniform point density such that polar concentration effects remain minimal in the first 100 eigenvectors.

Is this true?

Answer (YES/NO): NO